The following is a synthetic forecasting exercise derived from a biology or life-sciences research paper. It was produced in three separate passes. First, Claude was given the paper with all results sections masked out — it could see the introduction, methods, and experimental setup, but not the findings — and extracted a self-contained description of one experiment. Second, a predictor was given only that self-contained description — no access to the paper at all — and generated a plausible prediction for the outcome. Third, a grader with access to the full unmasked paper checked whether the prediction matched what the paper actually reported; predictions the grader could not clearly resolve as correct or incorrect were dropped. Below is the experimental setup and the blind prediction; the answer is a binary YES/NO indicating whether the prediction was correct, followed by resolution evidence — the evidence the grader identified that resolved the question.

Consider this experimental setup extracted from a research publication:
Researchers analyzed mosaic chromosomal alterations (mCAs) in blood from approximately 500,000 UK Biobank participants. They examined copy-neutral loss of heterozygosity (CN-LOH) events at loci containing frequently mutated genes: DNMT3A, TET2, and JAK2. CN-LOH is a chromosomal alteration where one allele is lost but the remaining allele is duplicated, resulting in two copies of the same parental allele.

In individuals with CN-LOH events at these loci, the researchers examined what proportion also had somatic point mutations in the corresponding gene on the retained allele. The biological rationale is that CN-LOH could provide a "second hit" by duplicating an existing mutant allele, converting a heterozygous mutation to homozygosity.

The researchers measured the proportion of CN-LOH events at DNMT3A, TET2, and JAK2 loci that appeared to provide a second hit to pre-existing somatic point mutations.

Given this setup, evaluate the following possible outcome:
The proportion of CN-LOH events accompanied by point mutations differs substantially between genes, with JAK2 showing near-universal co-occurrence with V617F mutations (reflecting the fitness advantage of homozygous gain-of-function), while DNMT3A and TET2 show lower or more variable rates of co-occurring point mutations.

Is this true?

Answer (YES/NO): NO